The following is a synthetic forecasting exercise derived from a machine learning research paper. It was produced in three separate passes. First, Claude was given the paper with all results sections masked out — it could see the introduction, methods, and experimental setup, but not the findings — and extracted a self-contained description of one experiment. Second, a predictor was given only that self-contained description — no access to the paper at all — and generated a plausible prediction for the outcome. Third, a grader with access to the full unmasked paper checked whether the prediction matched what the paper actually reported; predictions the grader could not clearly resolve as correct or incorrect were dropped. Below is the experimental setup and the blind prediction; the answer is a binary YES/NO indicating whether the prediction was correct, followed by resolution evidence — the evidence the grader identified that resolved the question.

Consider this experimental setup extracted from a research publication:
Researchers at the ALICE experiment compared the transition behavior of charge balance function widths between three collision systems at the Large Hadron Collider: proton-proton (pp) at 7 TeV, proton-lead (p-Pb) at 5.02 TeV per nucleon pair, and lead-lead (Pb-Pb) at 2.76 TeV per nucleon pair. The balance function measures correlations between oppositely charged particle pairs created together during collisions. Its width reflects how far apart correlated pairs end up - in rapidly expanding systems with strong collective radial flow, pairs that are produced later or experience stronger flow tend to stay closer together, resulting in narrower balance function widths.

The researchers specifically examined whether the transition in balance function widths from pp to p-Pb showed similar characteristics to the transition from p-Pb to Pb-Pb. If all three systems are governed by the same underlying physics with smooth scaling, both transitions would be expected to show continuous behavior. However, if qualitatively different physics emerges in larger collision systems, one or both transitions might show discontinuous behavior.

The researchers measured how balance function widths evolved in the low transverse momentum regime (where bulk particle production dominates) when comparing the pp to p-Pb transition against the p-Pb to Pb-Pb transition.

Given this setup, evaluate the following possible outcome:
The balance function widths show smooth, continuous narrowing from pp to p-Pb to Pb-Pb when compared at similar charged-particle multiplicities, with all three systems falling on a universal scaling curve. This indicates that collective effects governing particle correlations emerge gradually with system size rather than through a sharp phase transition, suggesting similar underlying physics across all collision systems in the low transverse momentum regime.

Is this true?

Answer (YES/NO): NO